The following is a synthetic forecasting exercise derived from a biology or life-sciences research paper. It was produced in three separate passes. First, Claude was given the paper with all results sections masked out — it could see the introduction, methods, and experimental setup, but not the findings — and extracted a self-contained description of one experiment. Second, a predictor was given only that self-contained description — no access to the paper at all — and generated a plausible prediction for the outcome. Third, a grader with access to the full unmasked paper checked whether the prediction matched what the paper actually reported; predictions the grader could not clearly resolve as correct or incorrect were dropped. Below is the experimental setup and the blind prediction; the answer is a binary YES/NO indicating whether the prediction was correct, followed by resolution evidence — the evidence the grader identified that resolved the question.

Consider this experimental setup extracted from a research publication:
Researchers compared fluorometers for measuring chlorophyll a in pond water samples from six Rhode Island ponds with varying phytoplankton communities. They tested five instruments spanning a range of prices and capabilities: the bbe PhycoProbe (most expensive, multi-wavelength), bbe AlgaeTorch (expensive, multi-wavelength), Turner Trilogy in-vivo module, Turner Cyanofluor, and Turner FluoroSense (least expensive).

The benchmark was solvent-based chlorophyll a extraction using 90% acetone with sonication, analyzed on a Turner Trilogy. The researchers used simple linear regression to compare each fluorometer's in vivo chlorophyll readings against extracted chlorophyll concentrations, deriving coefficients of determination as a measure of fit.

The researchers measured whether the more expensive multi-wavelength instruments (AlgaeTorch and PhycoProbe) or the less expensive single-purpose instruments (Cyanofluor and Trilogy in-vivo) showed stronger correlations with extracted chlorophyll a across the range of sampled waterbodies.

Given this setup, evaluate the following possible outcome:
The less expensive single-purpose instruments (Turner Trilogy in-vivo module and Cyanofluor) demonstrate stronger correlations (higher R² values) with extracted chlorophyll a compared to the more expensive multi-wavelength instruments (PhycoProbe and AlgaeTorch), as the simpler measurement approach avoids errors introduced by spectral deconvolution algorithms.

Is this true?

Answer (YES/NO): NO